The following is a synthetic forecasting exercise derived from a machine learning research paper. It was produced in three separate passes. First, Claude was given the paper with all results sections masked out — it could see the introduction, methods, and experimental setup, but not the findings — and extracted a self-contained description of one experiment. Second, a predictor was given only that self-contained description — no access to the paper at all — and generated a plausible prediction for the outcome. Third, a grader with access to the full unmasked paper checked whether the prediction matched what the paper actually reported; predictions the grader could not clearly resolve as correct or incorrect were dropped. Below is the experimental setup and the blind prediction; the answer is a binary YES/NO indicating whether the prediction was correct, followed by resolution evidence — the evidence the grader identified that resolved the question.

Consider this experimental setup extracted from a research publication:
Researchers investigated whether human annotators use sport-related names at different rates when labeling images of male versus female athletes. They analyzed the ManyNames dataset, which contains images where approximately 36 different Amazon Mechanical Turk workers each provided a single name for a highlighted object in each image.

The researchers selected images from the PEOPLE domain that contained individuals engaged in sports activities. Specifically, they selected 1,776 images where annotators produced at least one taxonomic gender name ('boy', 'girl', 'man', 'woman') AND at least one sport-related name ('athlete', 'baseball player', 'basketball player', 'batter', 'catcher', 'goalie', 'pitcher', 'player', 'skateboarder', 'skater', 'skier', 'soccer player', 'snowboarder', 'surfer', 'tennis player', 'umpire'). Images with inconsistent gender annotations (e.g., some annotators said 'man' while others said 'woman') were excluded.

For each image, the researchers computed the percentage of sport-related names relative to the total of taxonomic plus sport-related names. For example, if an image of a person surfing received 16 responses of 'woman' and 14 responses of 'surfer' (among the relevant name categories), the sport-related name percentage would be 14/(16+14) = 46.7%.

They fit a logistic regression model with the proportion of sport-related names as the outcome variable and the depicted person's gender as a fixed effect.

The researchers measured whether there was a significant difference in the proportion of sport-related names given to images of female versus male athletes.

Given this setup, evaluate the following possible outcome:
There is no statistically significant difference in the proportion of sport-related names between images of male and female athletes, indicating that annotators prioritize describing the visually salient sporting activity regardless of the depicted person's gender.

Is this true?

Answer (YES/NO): NO